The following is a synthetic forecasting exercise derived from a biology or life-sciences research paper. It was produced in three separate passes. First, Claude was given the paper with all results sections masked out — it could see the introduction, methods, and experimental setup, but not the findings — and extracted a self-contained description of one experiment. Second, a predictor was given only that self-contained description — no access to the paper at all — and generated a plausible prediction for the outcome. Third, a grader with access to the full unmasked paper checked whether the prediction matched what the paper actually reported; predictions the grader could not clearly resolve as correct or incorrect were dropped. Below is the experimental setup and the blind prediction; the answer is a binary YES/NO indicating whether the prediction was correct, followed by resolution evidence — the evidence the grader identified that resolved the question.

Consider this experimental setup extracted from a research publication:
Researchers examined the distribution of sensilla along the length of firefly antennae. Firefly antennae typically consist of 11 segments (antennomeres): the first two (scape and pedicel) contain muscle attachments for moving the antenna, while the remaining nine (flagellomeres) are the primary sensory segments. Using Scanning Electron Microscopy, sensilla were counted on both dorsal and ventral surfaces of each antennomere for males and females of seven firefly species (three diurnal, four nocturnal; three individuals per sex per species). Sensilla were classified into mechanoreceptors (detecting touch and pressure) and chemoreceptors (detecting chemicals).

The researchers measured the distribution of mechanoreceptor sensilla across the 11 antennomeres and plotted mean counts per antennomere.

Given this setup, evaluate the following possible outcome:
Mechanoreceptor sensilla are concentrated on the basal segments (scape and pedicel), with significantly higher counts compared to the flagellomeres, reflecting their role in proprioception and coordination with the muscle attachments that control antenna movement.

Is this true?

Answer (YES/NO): NO